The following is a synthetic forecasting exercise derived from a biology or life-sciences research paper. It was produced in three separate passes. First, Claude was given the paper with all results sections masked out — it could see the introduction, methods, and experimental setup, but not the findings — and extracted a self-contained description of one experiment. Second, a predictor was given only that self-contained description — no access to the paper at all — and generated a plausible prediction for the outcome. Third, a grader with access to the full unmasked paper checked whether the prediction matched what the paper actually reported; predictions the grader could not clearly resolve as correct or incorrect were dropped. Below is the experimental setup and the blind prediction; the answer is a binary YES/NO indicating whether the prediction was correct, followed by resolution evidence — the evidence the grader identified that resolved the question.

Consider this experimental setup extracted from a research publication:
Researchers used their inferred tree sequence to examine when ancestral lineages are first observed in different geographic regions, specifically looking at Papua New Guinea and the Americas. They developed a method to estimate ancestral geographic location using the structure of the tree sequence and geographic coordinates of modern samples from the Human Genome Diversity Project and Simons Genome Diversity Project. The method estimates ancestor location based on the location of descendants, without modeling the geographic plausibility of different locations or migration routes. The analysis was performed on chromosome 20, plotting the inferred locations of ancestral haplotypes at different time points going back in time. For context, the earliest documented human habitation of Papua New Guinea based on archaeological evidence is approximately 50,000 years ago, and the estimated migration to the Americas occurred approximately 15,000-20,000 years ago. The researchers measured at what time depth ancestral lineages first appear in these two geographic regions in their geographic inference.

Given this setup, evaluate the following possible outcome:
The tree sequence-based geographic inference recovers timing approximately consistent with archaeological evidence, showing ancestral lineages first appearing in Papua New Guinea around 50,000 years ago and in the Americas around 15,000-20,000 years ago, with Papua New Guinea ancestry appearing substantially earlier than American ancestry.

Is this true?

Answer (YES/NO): NO